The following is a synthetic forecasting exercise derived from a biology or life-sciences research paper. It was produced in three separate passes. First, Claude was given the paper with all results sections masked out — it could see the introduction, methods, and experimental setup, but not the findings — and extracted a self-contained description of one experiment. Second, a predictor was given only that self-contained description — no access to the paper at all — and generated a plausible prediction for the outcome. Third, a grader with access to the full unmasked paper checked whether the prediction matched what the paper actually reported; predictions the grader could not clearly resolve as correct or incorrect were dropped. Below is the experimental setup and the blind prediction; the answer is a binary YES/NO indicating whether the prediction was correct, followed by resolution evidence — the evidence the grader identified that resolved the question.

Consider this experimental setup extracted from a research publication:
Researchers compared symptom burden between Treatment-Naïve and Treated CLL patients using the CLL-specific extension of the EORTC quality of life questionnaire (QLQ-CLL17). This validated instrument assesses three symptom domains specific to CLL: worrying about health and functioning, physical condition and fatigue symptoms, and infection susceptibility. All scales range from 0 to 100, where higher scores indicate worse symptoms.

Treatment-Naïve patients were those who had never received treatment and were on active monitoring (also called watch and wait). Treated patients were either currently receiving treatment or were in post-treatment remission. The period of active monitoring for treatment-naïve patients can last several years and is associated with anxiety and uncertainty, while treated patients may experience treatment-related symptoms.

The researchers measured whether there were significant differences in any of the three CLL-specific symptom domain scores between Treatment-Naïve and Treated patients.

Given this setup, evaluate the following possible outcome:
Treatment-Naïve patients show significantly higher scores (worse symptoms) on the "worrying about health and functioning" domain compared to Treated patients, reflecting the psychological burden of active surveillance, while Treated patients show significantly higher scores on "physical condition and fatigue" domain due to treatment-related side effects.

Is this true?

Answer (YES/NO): NO